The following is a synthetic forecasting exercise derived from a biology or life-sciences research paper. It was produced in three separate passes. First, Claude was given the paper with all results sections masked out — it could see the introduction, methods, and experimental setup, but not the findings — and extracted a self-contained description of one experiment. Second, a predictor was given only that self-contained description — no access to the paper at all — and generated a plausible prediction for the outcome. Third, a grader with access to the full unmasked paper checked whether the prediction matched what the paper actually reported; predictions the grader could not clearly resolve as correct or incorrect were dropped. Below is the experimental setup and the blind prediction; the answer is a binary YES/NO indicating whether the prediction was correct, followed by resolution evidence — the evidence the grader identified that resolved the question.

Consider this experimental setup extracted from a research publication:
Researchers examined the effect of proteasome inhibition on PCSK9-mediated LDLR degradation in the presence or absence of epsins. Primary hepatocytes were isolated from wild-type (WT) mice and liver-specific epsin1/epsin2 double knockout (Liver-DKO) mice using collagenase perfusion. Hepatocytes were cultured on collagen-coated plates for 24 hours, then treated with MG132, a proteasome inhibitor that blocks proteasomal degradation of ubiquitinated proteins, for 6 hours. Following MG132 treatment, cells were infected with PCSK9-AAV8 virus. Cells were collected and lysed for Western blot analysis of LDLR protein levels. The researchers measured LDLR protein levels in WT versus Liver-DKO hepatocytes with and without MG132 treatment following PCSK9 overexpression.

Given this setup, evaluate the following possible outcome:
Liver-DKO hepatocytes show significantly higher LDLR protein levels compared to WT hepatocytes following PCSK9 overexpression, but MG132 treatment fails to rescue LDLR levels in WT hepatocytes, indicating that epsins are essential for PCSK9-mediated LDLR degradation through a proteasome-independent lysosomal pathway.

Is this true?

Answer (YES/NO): NO